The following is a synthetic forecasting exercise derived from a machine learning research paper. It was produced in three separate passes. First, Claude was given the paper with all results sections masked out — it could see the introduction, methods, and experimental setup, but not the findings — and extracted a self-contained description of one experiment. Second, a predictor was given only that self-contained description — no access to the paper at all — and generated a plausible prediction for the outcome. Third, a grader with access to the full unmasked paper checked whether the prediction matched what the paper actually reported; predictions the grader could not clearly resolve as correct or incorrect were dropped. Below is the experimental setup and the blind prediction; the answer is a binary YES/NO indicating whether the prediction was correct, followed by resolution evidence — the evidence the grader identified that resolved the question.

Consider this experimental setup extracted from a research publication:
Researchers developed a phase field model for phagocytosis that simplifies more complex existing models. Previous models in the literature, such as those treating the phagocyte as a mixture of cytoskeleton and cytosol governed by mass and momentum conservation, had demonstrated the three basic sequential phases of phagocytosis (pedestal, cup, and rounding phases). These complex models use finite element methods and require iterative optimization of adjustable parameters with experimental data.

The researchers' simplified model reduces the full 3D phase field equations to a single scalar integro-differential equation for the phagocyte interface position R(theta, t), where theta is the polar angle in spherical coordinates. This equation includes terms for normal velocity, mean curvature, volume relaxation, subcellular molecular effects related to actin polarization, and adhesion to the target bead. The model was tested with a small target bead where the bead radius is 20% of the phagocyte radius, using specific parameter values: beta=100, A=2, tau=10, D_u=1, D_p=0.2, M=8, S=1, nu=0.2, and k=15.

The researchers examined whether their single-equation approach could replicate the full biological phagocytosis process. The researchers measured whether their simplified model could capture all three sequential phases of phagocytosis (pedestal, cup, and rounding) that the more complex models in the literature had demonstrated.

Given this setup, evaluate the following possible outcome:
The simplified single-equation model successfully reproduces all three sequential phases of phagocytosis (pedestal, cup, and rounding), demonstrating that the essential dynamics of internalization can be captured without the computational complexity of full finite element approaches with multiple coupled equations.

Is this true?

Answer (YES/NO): NO